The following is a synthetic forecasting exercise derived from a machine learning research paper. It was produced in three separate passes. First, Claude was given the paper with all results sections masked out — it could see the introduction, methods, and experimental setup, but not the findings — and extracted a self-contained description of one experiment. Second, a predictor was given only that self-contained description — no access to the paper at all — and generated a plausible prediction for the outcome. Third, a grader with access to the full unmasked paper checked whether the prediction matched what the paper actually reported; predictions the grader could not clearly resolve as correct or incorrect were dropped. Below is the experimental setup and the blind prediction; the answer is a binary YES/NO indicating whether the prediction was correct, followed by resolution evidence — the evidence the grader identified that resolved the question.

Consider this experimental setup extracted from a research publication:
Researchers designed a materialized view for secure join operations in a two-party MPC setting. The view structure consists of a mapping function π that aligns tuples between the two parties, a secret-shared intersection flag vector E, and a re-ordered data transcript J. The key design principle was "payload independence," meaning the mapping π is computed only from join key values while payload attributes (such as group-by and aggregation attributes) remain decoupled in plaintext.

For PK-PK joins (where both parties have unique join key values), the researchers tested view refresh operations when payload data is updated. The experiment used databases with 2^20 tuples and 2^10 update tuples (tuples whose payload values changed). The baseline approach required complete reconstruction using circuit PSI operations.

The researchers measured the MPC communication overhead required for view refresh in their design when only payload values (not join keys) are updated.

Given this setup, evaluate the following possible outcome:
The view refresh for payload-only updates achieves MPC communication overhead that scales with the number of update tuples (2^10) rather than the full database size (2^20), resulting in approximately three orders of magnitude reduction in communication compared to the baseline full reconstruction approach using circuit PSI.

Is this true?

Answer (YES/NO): NO